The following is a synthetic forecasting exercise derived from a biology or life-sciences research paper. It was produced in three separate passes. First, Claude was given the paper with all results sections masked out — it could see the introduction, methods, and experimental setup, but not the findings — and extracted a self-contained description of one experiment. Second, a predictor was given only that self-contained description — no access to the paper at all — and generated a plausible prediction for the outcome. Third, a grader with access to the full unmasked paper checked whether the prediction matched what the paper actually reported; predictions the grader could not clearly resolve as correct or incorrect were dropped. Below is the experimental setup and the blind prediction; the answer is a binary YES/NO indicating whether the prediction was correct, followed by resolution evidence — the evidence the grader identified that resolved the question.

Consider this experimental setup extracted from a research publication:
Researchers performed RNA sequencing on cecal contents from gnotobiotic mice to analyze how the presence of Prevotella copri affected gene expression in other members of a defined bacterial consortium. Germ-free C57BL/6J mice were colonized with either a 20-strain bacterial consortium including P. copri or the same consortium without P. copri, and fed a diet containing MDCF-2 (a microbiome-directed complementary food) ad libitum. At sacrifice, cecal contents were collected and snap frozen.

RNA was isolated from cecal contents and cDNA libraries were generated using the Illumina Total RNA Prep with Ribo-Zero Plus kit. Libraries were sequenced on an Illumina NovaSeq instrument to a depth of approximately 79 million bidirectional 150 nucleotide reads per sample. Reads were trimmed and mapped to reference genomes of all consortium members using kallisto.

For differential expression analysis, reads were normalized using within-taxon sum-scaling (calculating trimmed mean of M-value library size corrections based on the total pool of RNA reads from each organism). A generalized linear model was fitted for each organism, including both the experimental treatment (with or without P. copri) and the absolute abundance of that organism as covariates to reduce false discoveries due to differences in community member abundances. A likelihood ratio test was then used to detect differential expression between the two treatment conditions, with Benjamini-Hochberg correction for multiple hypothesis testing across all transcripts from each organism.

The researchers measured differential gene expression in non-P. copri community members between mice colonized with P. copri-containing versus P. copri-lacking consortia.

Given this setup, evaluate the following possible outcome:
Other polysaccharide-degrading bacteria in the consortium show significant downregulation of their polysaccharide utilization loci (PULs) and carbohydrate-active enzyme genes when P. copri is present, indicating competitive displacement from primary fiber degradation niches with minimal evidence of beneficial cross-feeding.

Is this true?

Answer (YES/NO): NO